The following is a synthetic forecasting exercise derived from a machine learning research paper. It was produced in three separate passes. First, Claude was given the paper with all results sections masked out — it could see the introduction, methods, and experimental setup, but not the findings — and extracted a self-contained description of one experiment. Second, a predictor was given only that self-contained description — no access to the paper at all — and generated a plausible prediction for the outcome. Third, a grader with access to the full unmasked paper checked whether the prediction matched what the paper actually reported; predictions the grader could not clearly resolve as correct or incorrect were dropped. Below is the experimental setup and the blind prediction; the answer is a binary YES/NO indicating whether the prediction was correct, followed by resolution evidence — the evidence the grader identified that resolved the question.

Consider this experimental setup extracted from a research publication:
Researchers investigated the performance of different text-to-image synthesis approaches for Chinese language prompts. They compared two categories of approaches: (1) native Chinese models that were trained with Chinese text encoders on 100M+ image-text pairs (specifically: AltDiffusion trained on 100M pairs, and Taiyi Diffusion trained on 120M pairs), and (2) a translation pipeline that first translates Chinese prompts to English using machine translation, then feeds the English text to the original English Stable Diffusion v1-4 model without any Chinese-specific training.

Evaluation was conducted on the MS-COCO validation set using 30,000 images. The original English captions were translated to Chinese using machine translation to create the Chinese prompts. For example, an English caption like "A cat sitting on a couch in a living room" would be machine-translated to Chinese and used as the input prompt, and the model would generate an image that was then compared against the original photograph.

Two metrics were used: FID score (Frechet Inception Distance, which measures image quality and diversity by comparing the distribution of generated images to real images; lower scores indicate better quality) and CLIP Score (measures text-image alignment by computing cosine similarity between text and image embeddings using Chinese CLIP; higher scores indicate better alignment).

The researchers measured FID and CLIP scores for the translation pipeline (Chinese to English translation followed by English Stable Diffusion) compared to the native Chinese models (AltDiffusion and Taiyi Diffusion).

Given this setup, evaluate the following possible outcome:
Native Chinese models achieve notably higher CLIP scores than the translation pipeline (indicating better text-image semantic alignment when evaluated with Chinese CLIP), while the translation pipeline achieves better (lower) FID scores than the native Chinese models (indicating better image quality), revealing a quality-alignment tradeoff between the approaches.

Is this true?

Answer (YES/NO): NO